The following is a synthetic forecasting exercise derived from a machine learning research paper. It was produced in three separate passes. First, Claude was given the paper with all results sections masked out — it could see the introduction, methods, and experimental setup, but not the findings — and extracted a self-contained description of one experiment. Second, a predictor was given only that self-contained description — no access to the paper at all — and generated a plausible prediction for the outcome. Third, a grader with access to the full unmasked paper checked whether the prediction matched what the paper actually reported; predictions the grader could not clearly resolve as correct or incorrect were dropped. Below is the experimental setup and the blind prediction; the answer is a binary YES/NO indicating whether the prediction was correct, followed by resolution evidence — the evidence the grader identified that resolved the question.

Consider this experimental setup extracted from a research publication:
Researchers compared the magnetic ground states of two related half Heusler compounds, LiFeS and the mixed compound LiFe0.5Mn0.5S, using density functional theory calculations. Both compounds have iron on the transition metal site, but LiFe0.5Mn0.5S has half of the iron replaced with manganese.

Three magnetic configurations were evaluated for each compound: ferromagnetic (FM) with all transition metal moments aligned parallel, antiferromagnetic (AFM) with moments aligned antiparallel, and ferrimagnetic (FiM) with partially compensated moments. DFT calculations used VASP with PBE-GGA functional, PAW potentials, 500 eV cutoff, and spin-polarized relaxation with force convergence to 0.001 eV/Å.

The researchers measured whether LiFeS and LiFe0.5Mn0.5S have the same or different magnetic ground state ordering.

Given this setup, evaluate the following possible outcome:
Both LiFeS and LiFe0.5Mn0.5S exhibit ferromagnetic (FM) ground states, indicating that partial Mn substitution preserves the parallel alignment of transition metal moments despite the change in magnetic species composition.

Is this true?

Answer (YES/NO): NO